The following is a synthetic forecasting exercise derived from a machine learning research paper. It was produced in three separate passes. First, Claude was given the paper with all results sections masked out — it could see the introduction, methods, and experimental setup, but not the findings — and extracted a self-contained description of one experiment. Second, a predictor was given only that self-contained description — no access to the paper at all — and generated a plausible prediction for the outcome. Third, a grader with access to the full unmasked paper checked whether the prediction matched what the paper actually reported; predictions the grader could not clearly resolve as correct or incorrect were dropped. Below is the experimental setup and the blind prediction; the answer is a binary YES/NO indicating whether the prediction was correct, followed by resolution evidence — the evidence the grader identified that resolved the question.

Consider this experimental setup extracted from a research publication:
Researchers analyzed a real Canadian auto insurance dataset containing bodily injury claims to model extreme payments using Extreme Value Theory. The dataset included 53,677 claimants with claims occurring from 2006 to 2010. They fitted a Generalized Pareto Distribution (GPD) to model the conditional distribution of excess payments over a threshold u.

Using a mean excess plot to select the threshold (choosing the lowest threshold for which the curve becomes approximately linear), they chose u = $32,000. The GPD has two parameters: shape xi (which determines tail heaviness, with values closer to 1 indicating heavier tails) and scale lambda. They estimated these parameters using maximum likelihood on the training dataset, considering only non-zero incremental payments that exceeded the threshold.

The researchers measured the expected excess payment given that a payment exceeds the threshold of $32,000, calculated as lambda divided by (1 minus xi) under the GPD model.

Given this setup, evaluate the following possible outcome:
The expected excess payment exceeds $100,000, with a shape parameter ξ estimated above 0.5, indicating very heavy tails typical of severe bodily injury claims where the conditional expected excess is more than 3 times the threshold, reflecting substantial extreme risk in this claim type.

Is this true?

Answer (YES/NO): YES